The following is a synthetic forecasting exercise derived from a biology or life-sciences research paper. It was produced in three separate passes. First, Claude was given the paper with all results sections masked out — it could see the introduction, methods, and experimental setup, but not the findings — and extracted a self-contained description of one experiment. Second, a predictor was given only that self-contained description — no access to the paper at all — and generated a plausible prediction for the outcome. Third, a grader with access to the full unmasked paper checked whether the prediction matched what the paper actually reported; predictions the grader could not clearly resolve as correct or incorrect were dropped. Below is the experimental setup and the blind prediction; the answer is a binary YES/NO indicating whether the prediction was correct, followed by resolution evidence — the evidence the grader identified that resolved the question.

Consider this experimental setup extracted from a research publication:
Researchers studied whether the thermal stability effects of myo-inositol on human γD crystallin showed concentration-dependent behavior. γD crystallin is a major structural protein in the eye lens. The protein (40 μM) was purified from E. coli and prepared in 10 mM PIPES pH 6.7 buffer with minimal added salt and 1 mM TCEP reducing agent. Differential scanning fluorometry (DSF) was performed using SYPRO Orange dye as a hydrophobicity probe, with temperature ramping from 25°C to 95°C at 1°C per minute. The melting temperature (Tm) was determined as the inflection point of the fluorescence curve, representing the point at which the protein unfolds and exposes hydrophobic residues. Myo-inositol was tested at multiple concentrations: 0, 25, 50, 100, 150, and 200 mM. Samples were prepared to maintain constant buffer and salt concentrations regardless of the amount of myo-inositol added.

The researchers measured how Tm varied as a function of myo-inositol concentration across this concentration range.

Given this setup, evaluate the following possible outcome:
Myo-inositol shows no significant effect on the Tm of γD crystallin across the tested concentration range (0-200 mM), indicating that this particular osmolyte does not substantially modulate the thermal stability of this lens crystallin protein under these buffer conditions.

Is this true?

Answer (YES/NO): NO